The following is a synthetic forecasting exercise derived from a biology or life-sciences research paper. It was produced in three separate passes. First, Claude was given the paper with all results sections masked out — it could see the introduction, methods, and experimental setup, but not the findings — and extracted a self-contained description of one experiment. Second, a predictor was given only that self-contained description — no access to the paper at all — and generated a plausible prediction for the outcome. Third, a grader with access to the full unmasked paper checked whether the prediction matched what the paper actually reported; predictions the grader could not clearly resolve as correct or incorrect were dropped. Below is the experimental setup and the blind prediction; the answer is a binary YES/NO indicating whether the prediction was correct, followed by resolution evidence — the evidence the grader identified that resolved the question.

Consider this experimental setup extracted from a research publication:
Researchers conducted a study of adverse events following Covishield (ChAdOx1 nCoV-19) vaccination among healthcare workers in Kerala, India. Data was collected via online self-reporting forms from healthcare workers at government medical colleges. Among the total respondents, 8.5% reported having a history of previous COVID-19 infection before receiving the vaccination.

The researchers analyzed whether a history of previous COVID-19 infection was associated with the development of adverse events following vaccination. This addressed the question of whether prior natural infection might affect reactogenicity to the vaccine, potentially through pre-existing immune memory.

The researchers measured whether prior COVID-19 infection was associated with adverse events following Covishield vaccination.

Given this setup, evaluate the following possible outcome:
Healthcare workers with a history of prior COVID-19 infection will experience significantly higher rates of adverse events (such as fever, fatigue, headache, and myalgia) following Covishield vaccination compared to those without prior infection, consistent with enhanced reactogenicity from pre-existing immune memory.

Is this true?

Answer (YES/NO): NO